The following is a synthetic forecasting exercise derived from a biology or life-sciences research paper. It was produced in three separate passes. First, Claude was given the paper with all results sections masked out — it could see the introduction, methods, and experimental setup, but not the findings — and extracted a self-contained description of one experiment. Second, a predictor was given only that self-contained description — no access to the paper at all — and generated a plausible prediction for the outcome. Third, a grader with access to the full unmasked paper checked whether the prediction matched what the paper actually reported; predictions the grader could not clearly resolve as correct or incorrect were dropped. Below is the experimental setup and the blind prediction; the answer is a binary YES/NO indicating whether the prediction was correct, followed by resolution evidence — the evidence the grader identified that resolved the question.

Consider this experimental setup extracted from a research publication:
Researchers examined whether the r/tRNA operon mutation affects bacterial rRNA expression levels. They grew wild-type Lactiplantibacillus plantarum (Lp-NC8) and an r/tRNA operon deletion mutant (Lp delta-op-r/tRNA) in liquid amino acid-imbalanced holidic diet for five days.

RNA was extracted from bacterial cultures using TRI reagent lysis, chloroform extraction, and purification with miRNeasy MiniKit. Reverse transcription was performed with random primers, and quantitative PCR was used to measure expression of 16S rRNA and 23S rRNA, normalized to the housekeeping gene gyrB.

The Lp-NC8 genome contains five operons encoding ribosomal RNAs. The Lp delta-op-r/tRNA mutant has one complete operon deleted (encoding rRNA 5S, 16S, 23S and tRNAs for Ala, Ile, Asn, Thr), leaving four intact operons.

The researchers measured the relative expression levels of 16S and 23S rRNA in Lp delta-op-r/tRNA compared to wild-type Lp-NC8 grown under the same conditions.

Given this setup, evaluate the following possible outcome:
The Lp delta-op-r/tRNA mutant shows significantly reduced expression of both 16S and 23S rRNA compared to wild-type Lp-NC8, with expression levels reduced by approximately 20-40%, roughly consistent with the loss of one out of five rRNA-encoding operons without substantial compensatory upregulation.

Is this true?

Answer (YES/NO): NO